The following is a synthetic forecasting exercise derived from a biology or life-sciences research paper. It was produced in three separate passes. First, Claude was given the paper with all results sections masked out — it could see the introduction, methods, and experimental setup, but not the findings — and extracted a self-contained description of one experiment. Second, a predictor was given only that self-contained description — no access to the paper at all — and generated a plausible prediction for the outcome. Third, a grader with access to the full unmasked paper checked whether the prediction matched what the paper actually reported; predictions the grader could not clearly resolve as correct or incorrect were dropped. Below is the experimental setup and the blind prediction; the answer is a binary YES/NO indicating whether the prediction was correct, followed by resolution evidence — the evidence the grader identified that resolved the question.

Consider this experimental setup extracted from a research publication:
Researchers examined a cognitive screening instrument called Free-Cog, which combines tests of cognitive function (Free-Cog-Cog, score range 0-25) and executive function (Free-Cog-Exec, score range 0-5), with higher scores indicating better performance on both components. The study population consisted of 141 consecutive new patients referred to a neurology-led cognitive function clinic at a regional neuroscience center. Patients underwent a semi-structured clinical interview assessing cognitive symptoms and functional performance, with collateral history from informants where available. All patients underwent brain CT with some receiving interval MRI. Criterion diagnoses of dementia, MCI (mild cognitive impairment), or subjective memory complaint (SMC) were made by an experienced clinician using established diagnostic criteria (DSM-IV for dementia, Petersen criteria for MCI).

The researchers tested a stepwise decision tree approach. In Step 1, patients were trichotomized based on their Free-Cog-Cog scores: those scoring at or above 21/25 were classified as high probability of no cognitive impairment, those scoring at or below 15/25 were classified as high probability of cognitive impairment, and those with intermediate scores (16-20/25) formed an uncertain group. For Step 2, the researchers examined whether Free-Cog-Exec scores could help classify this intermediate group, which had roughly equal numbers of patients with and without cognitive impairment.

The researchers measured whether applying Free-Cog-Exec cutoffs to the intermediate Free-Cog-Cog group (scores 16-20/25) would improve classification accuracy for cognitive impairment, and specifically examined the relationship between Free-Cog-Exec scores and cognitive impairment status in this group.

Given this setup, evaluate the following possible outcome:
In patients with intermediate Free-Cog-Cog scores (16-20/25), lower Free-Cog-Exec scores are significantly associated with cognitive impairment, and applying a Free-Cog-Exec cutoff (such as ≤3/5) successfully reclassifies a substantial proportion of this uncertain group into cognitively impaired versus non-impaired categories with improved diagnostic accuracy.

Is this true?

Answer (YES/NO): NO